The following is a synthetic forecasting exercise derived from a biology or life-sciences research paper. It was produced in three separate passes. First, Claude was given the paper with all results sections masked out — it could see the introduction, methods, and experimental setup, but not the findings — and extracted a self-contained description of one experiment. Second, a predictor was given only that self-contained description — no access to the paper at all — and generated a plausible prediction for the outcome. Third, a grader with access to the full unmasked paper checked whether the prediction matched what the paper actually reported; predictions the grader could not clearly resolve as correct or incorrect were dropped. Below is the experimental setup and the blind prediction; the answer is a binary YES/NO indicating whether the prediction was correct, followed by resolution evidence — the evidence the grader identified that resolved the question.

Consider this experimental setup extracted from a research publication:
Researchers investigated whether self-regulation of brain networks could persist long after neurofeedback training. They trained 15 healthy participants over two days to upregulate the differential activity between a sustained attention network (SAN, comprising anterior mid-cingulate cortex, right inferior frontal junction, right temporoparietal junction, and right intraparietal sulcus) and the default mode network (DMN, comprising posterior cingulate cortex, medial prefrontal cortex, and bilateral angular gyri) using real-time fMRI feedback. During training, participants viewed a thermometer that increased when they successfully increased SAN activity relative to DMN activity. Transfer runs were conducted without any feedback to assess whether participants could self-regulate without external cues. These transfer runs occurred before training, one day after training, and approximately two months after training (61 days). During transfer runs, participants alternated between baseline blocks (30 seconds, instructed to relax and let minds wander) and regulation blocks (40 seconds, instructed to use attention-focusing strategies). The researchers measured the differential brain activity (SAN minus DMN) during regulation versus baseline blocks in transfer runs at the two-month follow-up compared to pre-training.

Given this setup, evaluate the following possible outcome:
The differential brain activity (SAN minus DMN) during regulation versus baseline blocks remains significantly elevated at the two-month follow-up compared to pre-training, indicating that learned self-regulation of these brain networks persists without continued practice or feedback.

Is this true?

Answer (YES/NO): YES